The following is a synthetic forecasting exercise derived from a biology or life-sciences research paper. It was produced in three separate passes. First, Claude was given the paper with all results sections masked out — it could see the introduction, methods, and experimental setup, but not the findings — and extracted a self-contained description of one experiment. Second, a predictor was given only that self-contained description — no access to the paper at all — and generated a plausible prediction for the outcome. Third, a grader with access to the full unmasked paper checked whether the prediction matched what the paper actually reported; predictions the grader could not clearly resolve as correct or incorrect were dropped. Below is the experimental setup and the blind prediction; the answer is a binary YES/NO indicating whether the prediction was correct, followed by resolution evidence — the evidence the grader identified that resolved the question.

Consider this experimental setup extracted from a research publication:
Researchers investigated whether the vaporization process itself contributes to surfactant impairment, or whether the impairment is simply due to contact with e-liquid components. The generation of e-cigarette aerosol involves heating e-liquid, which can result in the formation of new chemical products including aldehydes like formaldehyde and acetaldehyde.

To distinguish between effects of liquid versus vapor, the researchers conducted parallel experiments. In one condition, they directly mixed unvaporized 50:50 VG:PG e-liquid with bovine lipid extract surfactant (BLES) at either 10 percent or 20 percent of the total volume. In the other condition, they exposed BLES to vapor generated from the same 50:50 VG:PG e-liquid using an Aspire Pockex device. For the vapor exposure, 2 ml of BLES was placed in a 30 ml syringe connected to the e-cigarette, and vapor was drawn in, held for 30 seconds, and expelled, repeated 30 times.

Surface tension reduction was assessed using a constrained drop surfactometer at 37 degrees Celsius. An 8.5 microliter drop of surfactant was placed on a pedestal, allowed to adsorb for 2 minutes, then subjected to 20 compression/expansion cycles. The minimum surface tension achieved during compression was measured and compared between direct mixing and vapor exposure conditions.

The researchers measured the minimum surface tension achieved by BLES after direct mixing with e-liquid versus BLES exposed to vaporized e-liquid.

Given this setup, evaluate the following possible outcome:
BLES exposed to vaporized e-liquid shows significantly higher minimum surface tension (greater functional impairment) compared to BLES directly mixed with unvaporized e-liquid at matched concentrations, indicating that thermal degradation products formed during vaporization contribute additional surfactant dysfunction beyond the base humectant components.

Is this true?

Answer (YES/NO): YES